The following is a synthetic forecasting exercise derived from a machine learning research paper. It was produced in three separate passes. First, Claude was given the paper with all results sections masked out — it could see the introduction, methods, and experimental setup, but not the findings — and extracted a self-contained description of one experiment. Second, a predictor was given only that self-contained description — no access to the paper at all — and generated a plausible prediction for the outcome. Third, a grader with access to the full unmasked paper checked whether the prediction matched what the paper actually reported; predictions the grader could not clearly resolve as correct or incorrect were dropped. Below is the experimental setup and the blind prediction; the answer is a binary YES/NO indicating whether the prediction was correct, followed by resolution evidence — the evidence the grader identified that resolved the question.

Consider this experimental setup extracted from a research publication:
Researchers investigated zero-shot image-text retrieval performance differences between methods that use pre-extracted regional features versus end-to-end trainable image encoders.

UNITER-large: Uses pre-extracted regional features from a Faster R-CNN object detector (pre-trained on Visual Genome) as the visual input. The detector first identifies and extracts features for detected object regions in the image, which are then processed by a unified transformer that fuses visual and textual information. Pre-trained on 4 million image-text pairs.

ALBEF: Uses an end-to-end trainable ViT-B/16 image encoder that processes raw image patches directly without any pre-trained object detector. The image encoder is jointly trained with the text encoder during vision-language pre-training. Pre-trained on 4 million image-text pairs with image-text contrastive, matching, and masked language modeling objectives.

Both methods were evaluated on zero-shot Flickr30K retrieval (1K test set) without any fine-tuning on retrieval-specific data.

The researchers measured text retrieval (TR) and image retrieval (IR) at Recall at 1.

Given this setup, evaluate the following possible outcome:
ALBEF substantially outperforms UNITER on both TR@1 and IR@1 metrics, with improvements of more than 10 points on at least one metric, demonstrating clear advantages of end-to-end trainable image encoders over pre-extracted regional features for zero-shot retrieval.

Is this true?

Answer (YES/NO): NO